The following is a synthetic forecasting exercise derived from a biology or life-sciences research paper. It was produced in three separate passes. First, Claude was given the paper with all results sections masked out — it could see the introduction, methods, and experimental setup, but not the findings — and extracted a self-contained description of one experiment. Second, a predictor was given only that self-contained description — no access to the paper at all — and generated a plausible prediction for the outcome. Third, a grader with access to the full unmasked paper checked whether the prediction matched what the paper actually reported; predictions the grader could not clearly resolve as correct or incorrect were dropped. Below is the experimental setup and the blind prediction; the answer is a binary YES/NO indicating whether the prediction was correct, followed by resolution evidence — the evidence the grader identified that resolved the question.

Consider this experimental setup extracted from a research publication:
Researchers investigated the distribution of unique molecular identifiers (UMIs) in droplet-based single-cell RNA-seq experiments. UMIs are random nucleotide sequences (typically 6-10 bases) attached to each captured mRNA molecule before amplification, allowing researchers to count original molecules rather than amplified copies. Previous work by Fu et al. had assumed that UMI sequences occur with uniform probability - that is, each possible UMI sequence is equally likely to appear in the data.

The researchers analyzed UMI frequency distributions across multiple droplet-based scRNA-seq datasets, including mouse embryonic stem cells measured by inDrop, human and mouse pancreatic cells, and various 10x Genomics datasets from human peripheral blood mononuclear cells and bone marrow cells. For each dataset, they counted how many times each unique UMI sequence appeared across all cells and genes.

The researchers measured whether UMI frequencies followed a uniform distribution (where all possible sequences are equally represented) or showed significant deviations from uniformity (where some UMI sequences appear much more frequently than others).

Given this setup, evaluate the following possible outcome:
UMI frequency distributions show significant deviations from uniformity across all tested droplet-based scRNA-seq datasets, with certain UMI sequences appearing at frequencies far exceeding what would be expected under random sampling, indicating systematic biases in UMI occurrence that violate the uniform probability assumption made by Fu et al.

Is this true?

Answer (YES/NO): YES